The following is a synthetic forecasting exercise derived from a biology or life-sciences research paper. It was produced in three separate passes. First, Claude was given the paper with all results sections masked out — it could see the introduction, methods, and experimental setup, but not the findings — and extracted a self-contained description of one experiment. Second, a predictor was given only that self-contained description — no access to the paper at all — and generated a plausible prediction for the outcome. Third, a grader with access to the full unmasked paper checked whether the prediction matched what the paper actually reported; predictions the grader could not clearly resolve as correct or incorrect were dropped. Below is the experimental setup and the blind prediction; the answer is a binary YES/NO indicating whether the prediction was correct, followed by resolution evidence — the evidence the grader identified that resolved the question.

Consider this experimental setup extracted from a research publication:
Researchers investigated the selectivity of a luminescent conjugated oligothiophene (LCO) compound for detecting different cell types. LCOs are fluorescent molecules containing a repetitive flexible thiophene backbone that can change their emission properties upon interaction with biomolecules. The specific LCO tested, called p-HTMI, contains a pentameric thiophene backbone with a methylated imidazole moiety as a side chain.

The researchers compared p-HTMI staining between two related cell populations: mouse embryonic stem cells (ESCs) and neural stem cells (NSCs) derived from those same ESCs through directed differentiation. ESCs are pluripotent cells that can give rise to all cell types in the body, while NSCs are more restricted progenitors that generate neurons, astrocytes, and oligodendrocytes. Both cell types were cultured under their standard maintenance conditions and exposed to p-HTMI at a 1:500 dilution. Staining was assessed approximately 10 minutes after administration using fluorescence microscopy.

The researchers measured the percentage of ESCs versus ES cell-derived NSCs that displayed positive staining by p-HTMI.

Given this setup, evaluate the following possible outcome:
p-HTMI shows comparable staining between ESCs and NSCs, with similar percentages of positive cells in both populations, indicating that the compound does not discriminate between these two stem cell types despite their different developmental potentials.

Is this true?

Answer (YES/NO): NO